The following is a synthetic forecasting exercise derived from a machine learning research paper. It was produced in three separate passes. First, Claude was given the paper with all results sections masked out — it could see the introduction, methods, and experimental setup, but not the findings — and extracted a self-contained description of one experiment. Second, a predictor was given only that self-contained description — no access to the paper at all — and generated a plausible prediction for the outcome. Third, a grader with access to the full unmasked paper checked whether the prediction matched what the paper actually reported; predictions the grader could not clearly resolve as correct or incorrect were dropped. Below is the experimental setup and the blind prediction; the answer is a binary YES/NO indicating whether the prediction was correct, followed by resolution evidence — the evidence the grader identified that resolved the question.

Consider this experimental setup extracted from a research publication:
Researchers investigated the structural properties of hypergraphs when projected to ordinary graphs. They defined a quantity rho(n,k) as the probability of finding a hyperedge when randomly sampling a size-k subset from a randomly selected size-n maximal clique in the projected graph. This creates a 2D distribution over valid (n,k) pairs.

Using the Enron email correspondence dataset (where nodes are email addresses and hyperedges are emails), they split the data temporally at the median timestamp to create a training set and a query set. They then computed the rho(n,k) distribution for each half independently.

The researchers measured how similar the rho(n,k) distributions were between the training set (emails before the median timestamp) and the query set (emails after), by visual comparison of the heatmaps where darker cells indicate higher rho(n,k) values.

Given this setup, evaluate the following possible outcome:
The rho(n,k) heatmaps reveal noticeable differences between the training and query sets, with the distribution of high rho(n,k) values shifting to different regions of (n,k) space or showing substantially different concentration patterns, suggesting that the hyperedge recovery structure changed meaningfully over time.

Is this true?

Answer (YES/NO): NO